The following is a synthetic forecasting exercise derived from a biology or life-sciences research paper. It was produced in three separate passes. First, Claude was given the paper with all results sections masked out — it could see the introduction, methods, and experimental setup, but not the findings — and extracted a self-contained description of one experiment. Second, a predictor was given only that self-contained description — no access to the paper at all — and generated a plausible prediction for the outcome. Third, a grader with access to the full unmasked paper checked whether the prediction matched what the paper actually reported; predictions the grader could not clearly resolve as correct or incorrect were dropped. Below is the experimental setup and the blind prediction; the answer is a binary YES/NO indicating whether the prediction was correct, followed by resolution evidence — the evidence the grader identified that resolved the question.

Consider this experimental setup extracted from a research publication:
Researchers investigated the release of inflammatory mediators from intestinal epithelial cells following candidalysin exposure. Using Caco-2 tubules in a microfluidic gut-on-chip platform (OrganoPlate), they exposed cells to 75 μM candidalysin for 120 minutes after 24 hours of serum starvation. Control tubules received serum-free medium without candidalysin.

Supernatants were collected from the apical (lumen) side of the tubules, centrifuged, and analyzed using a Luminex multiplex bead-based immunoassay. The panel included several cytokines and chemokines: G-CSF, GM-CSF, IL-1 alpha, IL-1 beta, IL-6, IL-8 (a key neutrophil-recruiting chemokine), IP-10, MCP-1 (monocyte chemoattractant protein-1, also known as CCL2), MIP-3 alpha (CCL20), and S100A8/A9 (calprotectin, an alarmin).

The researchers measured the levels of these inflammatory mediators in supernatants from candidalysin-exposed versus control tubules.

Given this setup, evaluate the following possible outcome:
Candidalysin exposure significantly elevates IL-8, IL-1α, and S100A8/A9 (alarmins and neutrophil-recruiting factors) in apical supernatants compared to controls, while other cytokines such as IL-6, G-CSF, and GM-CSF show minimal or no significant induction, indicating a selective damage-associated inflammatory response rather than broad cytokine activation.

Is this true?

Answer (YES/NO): NO